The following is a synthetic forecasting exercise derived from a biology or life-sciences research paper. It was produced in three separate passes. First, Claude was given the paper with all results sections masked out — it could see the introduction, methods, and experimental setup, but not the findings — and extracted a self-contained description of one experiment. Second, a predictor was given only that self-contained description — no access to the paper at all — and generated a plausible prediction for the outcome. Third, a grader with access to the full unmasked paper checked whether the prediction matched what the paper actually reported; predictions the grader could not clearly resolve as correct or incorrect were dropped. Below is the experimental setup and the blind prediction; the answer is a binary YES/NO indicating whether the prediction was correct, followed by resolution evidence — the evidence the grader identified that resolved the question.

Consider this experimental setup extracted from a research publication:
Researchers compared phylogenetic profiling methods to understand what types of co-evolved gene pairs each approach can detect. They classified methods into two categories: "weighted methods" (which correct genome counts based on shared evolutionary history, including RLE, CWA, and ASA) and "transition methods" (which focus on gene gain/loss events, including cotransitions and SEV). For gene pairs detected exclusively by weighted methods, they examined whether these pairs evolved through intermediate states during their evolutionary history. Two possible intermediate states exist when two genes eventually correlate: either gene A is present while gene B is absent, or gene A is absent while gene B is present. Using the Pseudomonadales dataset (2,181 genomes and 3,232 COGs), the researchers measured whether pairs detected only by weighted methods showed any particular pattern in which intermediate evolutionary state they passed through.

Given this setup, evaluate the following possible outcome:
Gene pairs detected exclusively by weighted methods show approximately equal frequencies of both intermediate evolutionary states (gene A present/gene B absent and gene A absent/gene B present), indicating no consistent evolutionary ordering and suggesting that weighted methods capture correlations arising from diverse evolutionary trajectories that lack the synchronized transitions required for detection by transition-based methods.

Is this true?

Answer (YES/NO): NO